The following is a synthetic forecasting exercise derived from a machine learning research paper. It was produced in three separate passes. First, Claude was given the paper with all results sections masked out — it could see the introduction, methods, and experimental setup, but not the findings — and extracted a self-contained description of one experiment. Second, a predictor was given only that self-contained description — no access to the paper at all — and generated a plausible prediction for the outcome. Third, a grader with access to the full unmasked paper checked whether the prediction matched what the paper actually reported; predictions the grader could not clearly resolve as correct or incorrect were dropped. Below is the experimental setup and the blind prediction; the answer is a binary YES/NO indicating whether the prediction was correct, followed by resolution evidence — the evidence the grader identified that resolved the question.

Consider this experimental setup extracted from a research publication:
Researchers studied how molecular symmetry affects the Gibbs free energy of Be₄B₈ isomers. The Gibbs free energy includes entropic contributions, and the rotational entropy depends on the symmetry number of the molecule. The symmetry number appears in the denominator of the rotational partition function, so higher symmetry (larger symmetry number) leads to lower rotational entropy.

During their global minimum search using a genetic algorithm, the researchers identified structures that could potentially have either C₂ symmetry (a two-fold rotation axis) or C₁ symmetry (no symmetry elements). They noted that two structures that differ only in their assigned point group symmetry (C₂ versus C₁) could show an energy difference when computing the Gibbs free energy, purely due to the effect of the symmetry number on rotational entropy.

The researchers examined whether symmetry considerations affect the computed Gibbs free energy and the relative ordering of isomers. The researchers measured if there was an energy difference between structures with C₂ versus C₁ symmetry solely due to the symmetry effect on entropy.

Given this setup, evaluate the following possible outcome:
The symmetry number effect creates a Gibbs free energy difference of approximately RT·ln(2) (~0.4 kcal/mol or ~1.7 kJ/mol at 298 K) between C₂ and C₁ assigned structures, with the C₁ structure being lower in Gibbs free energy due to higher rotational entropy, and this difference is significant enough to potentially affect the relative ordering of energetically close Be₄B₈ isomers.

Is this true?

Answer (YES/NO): YES